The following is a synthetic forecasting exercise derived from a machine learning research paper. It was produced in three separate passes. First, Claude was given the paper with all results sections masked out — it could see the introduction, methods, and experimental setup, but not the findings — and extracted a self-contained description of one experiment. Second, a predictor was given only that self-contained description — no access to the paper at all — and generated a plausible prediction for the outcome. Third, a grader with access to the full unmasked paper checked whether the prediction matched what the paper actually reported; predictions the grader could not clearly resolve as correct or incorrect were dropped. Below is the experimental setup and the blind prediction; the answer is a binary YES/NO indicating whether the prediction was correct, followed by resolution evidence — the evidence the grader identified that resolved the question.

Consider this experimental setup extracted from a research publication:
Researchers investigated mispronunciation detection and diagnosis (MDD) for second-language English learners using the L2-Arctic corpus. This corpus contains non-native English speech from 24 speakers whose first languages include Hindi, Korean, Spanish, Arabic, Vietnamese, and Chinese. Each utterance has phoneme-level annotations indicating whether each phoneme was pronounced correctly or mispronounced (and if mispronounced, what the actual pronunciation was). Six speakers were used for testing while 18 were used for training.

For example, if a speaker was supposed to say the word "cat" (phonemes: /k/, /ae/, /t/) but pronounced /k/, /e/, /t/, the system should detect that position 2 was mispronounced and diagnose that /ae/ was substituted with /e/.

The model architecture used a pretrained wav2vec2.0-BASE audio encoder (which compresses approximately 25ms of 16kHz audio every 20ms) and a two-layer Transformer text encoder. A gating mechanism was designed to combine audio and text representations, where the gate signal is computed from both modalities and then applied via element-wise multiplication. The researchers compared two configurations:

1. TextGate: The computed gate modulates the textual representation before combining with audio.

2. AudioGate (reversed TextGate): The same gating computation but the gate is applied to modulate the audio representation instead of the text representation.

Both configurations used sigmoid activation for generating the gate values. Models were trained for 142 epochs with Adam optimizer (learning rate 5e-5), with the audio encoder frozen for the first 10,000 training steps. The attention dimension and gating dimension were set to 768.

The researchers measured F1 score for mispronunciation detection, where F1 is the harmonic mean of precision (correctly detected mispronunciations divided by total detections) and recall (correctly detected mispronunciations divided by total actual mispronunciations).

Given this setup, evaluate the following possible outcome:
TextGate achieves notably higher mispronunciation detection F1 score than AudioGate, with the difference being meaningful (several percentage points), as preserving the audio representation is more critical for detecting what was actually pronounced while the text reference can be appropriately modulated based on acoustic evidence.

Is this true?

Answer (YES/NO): YES